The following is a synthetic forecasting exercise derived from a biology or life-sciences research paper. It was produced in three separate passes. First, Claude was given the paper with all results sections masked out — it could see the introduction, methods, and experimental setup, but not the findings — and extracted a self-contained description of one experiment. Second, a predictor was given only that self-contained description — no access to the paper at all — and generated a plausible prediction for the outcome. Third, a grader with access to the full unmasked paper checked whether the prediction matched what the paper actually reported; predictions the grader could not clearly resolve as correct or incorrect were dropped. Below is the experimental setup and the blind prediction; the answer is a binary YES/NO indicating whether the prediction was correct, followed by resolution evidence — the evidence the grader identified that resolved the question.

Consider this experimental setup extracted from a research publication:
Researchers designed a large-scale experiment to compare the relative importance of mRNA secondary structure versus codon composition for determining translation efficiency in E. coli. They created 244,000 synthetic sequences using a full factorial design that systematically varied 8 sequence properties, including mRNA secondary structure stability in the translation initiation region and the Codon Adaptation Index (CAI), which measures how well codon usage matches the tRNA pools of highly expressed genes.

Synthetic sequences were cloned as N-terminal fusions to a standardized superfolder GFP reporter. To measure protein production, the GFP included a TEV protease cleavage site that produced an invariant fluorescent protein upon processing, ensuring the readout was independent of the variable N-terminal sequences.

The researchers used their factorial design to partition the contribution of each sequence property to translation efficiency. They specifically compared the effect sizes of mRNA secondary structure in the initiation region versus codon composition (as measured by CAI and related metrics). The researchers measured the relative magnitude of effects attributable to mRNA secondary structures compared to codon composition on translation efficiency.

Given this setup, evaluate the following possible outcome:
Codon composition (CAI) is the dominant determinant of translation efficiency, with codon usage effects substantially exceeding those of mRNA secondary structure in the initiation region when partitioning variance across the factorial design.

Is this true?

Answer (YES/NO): NO